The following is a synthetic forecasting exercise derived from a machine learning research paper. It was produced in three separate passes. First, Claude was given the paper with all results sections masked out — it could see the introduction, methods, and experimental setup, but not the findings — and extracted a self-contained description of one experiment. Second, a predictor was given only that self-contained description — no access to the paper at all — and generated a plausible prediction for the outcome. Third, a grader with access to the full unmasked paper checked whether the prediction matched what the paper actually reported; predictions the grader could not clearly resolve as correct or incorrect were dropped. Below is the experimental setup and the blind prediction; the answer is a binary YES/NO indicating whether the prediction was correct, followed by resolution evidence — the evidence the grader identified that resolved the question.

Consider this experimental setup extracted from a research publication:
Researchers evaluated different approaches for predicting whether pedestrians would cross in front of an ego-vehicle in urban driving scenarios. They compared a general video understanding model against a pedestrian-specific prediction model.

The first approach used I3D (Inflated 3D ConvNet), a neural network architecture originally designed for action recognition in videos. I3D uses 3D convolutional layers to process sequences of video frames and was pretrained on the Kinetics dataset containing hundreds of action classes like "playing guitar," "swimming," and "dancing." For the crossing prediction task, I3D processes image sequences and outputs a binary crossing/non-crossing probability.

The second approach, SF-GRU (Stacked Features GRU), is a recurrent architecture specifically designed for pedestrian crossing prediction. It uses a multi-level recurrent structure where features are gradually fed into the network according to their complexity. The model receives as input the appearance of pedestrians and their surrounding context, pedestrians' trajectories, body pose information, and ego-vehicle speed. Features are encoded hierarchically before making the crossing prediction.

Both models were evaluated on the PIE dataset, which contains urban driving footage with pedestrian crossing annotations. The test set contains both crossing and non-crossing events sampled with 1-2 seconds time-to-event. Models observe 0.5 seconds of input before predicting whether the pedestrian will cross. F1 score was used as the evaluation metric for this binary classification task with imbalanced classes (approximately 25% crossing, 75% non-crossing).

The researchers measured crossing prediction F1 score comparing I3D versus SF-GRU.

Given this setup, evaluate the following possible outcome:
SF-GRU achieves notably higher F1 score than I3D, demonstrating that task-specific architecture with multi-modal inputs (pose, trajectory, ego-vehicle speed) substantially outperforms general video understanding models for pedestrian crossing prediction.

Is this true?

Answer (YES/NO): YES